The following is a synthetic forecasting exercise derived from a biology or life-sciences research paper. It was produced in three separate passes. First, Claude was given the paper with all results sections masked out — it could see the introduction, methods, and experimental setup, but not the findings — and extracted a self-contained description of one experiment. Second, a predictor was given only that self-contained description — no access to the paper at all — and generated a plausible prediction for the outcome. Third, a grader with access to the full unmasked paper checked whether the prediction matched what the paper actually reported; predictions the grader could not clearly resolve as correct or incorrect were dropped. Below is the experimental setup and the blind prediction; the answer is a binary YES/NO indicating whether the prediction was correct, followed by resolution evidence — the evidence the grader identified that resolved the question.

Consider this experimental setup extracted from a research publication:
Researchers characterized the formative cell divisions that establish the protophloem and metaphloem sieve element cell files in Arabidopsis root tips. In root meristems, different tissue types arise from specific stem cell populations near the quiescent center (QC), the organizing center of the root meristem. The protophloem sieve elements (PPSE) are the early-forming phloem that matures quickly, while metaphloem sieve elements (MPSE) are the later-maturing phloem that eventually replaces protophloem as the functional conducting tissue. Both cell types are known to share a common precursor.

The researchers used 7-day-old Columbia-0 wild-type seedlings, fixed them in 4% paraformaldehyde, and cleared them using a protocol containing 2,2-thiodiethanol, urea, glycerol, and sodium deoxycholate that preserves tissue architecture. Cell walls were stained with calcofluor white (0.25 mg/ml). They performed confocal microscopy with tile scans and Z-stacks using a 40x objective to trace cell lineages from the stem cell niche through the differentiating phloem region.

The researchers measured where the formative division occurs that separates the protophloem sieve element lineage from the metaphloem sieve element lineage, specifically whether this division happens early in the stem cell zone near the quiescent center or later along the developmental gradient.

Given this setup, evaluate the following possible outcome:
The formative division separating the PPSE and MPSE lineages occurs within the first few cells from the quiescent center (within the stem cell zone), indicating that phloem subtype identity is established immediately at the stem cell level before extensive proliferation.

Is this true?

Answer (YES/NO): YES